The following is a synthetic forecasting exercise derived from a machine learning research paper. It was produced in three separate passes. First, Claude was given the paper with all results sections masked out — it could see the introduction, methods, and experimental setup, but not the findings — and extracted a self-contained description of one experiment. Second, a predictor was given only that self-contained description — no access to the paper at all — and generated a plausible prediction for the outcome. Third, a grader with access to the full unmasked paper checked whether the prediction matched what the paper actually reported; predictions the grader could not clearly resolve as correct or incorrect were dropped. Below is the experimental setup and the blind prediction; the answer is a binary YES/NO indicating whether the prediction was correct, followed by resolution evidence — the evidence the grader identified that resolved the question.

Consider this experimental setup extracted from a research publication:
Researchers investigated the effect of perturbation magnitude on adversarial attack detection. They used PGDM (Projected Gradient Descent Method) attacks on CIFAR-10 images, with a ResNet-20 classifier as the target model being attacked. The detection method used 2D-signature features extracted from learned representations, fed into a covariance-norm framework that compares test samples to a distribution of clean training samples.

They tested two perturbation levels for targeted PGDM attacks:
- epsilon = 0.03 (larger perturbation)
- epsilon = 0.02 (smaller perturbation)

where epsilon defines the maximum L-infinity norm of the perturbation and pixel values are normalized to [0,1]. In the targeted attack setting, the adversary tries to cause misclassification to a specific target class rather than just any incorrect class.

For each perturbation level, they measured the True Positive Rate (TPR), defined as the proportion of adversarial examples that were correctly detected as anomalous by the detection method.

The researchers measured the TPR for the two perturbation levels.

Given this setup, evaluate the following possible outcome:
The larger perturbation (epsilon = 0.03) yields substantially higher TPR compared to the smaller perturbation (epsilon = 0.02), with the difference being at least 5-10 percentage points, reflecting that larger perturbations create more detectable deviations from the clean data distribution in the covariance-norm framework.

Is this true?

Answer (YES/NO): NO